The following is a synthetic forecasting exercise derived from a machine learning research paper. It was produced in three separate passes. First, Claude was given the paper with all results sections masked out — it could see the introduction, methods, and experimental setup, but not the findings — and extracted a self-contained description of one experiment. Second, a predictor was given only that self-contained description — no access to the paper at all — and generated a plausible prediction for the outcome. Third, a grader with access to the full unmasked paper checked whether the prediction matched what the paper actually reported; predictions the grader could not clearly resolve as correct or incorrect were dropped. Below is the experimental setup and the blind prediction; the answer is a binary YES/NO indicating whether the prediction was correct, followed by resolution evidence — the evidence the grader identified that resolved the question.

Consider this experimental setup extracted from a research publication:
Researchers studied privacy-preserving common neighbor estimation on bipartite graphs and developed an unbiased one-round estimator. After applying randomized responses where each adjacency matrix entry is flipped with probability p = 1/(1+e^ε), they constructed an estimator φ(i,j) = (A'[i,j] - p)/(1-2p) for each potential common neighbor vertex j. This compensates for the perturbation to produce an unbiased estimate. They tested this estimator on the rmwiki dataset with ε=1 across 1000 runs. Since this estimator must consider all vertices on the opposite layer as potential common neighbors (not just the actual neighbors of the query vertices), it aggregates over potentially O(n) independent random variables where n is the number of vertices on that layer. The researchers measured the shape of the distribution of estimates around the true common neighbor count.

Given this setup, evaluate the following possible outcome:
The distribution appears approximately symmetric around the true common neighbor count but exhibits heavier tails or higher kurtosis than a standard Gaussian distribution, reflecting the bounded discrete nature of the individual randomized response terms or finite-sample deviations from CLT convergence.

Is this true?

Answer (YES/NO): YES